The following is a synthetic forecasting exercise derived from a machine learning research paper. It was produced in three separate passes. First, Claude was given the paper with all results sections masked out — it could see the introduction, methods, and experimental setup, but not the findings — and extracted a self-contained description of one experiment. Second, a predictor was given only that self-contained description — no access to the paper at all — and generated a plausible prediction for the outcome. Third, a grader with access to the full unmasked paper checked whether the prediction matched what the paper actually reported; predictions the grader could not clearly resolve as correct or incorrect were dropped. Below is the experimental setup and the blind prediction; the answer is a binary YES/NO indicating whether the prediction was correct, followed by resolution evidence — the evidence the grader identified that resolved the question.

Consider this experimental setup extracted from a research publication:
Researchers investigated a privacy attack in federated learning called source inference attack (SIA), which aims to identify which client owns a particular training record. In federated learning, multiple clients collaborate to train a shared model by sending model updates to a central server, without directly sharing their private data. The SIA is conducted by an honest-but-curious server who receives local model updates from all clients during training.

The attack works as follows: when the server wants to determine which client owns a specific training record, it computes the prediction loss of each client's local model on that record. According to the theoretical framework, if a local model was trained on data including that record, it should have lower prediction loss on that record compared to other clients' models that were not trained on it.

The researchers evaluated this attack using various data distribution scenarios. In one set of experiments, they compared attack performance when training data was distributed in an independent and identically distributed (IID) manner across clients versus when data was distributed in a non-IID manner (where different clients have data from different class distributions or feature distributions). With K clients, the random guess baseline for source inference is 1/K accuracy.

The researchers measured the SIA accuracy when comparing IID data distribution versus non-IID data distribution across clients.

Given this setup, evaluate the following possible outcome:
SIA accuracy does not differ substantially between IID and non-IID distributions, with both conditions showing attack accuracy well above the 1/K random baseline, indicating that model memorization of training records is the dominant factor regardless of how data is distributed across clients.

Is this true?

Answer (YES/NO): NO